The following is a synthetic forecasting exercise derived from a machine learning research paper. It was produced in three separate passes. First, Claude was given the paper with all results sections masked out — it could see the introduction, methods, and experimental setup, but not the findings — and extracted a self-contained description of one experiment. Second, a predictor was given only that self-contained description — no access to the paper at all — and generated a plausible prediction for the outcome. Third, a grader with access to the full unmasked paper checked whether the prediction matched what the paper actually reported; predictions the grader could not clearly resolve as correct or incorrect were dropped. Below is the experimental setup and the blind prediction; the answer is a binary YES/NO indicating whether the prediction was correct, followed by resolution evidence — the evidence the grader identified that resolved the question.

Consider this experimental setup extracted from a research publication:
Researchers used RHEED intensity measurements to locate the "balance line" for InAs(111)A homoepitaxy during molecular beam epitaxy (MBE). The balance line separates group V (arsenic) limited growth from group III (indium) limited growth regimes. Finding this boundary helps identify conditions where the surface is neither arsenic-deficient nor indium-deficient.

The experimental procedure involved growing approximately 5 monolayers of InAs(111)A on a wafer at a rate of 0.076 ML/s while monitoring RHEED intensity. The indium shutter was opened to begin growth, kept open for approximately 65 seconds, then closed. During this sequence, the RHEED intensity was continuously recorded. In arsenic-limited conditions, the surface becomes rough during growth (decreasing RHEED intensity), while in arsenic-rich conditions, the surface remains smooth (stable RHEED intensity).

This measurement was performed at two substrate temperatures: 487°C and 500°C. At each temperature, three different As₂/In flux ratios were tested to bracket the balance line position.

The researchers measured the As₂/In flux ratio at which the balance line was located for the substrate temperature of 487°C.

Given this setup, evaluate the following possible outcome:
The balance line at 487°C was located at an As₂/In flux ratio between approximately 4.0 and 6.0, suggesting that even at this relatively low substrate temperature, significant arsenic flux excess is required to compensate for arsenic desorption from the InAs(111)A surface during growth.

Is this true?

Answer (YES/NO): YES